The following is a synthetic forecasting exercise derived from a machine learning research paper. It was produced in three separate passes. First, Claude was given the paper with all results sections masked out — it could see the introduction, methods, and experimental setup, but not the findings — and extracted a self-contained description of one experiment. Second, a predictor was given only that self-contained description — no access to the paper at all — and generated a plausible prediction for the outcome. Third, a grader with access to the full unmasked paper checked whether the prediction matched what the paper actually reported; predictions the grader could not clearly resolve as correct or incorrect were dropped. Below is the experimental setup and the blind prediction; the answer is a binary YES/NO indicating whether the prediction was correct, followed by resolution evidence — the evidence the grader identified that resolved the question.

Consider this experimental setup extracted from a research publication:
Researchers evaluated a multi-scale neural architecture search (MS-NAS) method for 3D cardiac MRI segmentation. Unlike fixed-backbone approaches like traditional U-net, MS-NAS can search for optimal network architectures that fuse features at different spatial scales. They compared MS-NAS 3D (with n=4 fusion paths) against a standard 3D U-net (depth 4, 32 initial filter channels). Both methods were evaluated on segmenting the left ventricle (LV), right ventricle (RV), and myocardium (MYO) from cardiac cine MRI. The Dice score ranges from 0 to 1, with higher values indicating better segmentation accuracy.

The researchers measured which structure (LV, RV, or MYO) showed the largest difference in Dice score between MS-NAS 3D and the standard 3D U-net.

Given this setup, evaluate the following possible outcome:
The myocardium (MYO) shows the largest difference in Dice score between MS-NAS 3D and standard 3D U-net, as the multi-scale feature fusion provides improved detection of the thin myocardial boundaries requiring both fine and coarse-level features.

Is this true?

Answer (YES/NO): YES